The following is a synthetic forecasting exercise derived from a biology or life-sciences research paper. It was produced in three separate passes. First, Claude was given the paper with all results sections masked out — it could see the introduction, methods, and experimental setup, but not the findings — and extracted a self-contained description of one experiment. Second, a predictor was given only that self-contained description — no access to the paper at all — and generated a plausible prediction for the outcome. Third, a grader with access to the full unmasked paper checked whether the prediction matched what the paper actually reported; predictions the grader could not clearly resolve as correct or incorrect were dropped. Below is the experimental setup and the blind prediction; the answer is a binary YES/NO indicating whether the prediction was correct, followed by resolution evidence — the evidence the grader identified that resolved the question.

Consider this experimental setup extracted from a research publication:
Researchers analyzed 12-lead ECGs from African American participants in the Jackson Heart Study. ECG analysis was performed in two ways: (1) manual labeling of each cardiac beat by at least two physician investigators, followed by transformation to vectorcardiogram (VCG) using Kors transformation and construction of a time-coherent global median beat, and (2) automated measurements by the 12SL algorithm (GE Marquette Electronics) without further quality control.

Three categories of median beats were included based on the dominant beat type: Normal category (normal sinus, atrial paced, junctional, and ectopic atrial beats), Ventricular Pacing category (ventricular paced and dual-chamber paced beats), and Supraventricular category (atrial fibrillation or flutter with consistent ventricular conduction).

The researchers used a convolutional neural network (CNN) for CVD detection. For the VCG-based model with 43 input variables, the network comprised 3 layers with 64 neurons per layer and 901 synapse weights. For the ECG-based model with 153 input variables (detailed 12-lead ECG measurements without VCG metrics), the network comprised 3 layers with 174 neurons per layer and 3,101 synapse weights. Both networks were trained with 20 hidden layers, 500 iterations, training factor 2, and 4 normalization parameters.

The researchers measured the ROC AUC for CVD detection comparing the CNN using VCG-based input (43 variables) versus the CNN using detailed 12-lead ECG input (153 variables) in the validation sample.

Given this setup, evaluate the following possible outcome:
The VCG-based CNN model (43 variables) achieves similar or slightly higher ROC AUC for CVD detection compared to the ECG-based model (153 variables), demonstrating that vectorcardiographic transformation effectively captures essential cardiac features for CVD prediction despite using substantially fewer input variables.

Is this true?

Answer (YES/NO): NO